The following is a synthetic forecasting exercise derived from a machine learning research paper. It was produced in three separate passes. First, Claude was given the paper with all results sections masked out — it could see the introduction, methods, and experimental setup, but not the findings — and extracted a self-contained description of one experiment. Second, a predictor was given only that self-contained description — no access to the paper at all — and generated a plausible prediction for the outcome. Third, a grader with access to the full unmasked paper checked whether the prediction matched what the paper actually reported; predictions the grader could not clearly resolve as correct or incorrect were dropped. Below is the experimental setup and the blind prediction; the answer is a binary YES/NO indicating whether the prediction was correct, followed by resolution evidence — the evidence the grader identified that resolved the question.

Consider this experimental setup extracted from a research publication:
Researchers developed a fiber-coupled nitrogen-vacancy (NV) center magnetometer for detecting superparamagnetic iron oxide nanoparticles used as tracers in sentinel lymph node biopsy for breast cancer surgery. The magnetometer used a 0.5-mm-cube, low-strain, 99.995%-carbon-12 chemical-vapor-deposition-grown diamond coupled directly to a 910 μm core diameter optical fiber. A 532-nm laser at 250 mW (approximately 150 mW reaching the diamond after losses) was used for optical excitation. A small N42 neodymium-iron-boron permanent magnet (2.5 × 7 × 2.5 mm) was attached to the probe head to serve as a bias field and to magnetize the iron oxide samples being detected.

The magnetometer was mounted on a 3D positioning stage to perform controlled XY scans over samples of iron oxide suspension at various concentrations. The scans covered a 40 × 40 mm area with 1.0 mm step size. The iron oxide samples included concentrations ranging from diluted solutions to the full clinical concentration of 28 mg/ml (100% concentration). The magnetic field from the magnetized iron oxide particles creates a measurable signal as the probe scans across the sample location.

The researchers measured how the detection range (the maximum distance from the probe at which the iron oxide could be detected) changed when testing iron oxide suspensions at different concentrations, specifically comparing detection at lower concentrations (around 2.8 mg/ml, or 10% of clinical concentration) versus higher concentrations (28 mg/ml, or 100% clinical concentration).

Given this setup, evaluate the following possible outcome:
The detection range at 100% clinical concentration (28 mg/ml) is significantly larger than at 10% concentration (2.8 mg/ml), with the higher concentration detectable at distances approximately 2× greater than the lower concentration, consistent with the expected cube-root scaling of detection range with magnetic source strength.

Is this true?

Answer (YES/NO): NO